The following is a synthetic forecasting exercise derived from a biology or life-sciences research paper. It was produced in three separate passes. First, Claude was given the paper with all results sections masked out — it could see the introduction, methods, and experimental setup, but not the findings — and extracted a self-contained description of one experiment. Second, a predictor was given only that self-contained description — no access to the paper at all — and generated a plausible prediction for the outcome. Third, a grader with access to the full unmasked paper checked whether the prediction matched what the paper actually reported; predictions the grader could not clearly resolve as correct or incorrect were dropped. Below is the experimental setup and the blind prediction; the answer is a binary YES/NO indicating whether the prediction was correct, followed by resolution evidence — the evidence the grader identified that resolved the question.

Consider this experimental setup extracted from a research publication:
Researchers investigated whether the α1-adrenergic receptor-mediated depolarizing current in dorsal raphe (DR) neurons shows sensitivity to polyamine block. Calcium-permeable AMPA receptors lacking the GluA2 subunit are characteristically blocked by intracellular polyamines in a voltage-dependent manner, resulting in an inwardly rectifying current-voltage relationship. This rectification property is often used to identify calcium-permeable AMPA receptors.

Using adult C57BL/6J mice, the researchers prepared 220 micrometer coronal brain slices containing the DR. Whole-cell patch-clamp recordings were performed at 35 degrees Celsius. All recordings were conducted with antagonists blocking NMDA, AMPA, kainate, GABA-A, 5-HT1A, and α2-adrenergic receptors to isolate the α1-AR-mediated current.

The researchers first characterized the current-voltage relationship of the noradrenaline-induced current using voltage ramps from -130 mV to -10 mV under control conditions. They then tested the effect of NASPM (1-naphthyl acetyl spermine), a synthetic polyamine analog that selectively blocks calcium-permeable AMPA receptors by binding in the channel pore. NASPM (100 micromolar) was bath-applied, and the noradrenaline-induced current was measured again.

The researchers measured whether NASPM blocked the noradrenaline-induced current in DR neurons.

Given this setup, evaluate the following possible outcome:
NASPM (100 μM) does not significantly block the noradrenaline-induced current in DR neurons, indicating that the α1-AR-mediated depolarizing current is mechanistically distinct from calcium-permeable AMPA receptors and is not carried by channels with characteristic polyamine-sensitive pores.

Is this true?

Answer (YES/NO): NO